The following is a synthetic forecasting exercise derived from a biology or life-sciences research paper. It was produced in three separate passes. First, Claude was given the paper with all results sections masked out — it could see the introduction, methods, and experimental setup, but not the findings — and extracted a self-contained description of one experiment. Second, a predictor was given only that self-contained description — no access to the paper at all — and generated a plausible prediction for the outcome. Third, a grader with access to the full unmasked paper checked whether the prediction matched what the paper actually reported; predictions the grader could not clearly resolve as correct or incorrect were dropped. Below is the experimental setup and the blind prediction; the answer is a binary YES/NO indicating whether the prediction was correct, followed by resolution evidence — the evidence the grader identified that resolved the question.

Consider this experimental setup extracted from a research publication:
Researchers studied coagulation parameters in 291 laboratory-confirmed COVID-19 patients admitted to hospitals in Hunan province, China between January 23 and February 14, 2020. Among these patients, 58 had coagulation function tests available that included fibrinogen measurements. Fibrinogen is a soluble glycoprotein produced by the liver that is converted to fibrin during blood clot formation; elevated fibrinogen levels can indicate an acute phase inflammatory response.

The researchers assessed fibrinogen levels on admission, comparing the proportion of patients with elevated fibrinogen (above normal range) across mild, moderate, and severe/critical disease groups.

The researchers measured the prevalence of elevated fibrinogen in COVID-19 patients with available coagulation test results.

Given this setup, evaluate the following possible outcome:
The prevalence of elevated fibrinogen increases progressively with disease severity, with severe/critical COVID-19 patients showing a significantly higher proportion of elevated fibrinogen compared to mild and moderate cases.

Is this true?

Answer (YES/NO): NO